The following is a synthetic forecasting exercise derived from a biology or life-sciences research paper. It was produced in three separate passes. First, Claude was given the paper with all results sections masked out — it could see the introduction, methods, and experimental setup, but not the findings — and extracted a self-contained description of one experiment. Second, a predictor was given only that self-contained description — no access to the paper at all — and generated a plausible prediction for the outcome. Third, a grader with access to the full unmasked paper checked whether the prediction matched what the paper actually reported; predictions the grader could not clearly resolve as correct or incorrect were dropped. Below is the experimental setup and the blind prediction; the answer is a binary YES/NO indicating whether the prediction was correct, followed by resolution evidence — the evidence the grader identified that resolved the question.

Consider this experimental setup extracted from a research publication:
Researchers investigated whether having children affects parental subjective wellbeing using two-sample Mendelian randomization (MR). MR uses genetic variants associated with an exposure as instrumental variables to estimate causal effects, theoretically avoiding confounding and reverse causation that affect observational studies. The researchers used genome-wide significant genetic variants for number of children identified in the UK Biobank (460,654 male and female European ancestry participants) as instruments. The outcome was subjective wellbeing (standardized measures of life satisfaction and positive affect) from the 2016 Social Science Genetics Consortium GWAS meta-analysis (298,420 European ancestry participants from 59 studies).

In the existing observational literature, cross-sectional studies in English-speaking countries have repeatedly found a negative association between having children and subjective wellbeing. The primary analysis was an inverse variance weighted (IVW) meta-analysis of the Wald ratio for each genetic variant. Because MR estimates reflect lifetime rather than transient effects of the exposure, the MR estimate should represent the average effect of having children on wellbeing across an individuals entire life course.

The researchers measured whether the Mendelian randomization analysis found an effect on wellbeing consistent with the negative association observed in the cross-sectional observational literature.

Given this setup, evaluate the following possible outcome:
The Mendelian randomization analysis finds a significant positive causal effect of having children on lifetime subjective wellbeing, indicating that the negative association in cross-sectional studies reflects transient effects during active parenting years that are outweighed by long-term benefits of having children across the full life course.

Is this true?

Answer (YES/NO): NO